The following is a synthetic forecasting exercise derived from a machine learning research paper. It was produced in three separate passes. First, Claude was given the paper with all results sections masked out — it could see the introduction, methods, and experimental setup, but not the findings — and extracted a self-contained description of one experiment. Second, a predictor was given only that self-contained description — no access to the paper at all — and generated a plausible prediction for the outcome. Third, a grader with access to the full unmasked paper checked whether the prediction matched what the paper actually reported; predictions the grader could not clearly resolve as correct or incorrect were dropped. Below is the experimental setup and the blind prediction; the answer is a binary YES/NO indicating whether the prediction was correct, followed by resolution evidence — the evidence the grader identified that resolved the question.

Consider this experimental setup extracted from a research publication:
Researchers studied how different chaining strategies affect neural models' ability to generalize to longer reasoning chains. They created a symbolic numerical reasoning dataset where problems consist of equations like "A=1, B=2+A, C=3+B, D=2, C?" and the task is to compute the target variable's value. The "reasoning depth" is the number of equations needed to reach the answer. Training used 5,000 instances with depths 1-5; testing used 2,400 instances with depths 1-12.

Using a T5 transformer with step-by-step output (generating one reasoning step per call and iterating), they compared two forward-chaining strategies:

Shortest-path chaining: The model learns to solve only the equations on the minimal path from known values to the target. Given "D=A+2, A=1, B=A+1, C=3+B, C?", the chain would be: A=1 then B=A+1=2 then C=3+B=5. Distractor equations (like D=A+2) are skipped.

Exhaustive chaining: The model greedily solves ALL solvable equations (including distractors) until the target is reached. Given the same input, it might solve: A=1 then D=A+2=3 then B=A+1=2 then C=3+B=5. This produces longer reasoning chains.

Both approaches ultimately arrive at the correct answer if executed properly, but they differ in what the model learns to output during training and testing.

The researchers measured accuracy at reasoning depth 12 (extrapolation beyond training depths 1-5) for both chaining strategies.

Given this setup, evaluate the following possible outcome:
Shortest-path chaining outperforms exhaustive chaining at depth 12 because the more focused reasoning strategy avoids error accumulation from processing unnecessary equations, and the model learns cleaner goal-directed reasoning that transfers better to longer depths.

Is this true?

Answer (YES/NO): NO